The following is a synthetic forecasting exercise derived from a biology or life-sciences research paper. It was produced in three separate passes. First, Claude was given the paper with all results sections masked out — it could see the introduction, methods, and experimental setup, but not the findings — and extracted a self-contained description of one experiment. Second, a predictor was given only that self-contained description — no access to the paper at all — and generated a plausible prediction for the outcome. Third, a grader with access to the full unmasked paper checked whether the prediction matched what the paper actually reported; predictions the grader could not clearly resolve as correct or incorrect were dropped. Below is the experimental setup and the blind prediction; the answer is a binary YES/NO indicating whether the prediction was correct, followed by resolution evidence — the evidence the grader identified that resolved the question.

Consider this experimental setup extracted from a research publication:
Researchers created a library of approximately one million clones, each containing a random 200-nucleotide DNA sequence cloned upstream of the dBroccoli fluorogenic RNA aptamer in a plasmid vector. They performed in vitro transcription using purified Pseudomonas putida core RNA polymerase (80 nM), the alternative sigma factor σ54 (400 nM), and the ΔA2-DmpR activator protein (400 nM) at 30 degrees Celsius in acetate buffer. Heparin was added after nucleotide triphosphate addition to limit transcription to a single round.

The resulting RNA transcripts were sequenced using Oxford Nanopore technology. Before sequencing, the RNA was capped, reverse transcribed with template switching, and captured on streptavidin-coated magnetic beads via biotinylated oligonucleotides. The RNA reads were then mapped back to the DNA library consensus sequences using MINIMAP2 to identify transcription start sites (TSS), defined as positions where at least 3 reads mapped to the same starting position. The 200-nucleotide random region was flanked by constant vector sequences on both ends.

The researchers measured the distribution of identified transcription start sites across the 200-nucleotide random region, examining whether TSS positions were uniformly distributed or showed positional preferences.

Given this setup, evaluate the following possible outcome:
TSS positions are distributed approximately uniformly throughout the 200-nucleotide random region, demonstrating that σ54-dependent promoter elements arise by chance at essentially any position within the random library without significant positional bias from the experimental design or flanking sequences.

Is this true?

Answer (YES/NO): NO